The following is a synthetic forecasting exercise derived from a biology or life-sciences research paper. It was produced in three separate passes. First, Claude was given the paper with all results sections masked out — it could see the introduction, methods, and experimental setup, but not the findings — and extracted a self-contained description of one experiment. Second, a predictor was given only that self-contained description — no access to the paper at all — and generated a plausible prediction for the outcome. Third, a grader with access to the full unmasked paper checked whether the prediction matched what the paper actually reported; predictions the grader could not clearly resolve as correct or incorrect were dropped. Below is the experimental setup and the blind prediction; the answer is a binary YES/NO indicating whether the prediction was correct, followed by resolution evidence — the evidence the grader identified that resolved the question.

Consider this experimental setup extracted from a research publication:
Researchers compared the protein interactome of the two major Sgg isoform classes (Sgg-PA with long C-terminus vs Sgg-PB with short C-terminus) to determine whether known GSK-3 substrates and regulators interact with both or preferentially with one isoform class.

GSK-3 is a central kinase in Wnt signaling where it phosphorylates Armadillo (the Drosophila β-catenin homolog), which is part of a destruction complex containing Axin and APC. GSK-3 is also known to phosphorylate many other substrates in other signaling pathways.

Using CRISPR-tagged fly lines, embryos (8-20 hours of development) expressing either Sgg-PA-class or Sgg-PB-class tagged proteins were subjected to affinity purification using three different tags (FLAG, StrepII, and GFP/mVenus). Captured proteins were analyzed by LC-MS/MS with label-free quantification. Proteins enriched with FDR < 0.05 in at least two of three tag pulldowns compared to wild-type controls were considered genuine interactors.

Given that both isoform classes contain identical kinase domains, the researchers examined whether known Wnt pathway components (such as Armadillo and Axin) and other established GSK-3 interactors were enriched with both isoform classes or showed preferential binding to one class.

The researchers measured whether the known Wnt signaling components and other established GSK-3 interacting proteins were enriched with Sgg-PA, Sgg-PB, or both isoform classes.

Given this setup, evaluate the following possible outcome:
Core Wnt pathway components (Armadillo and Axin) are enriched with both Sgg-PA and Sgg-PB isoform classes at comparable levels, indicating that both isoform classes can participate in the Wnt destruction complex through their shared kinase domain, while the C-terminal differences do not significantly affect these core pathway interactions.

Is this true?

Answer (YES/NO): NO